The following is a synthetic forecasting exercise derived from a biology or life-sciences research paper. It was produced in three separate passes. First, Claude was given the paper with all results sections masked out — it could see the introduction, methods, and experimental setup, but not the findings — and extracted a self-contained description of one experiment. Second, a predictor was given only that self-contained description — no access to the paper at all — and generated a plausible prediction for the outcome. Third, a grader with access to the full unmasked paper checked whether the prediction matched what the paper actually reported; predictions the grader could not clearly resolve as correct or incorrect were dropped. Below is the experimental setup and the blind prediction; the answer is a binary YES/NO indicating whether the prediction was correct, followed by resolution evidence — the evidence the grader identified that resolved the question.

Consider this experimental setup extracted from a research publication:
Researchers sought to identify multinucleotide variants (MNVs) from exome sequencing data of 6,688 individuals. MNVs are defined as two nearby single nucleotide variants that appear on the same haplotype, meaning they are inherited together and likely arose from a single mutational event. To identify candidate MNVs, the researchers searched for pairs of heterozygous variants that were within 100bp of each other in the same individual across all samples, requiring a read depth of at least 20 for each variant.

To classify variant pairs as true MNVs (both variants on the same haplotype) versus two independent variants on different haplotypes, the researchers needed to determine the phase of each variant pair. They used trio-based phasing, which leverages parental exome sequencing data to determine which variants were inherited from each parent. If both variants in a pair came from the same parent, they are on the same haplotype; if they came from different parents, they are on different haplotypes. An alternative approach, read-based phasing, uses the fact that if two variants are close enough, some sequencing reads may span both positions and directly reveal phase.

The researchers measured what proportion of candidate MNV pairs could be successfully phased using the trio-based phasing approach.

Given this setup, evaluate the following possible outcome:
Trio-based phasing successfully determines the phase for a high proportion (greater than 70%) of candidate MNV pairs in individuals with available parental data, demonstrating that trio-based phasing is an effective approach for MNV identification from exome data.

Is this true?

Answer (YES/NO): NO